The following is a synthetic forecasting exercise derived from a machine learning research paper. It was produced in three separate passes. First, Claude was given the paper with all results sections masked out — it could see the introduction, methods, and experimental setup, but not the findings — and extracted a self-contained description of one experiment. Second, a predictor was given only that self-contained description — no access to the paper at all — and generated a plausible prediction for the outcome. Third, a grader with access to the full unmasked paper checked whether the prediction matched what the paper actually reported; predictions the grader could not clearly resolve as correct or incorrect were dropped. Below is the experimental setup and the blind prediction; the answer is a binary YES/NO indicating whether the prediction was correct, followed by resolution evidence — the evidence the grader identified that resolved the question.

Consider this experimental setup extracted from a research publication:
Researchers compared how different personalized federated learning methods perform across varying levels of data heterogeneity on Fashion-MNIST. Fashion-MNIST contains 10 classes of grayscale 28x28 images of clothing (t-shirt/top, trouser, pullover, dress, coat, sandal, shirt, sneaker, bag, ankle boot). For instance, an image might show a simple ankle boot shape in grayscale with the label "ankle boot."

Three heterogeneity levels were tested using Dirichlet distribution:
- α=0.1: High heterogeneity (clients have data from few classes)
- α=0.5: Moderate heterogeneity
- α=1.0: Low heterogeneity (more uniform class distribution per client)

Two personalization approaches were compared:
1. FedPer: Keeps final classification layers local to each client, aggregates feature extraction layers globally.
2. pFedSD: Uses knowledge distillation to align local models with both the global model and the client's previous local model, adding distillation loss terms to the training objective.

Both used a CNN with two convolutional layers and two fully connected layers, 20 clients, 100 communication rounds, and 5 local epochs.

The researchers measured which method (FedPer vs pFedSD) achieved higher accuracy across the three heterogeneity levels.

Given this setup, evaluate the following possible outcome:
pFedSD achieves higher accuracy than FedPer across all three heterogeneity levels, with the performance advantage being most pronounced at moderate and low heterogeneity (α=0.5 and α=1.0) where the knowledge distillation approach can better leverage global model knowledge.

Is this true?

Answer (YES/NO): NO